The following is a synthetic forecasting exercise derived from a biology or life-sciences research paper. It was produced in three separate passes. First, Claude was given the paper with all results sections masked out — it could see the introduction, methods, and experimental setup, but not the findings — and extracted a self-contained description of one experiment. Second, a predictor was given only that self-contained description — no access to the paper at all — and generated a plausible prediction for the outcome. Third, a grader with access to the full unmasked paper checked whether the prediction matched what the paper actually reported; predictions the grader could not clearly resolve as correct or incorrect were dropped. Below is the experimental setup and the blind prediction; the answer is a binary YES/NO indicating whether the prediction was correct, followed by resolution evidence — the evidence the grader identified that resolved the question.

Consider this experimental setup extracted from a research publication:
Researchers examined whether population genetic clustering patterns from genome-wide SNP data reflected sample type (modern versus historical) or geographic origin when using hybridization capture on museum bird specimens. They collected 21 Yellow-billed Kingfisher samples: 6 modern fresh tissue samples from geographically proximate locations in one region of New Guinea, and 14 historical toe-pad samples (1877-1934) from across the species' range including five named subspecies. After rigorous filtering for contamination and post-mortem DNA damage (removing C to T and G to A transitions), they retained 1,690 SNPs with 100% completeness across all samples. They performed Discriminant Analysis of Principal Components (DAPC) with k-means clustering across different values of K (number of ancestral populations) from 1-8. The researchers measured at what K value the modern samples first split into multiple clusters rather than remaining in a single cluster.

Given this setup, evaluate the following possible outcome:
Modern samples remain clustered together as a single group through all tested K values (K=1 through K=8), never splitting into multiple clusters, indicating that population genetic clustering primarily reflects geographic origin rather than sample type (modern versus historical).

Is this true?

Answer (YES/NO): NO